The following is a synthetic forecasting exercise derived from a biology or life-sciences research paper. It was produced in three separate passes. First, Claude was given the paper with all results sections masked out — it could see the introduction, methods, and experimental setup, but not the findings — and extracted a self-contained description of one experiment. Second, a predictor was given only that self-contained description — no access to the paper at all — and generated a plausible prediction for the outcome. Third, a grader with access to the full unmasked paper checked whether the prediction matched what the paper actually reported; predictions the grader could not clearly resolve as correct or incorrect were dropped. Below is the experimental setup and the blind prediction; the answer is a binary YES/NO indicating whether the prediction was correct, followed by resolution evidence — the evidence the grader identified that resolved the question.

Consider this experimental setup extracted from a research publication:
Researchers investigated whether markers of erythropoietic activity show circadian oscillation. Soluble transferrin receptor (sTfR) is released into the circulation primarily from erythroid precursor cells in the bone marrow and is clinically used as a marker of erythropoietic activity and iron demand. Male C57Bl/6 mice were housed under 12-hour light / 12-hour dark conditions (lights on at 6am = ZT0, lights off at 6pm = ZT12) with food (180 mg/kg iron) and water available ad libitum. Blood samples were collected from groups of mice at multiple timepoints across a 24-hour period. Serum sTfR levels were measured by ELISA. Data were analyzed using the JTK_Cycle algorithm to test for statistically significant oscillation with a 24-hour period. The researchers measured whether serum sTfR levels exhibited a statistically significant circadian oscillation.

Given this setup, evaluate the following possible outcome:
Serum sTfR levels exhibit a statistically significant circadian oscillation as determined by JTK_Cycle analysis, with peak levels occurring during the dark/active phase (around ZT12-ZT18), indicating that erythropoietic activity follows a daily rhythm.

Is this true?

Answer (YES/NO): NO